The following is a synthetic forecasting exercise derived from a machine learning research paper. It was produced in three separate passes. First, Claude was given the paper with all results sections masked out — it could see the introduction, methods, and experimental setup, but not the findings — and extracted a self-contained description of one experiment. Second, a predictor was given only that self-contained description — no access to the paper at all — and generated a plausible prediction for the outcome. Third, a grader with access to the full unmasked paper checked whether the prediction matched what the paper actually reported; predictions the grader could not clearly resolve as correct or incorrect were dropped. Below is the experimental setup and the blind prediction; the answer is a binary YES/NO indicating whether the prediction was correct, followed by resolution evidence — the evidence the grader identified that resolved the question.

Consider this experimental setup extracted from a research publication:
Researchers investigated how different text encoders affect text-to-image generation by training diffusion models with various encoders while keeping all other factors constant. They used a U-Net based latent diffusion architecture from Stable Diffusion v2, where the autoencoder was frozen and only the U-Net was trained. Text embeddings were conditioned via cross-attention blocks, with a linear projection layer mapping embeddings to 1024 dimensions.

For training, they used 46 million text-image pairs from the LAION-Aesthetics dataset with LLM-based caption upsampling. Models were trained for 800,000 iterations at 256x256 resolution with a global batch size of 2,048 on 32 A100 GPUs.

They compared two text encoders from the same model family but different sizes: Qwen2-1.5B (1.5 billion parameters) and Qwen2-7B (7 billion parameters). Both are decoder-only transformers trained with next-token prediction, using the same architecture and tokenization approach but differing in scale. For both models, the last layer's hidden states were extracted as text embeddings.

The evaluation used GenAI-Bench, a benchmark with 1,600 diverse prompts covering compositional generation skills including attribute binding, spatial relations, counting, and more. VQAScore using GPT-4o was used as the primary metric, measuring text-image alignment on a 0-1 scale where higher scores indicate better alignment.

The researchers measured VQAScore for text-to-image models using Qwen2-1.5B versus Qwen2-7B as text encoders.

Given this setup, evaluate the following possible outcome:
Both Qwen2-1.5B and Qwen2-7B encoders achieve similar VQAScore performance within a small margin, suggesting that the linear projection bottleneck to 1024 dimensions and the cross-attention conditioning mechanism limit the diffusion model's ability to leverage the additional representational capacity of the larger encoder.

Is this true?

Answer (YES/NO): NO